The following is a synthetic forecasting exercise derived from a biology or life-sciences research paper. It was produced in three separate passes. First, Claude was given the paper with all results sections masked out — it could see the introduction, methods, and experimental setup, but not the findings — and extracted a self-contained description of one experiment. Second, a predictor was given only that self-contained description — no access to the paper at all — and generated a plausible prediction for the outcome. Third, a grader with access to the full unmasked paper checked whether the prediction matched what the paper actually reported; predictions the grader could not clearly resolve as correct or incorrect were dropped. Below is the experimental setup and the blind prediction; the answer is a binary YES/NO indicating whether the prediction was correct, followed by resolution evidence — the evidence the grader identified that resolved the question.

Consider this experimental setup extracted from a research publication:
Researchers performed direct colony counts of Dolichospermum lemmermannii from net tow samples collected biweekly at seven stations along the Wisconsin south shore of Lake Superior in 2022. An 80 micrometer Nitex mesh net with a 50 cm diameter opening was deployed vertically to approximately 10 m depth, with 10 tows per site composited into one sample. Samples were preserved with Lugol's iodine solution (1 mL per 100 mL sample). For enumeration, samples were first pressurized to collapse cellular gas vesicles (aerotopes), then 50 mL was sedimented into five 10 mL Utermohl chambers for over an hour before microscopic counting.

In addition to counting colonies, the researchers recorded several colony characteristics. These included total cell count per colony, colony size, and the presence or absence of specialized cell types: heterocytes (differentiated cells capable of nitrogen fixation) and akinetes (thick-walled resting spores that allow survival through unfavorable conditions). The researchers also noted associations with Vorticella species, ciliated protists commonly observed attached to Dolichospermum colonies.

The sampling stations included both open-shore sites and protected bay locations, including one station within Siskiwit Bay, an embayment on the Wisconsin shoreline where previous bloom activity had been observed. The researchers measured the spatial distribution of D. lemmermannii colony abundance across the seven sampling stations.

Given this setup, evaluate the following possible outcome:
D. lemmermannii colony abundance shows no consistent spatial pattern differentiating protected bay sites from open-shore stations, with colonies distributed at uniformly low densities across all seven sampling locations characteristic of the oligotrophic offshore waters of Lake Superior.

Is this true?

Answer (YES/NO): NO